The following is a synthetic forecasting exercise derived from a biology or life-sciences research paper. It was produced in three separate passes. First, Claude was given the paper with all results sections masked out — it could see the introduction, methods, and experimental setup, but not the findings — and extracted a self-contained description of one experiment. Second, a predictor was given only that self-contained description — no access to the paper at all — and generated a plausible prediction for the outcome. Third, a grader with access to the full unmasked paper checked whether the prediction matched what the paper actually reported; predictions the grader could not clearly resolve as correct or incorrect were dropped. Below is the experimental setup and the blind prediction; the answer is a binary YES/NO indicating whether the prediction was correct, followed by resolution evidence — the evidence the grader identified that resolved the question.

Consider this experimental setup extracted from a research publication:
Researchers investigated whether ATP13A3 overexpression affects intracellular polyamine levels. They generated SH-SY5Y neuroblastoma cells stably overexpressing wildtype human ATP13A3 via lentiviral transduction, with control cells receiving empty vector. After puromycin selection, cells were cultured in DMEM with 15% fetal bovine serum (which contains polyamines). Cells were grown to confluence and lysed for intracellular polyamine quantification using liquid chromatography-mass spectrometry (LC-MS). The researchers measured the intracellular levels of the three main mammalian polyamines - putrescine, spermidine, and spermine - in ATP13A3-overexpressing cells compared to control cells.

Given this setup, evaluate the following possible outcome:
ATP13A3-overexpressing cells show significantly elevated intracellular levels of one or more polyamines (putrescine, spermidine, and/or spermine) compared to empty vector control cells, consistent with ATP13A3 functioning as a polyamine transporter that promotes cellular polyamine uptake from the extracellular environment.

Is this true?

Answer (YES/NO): YES